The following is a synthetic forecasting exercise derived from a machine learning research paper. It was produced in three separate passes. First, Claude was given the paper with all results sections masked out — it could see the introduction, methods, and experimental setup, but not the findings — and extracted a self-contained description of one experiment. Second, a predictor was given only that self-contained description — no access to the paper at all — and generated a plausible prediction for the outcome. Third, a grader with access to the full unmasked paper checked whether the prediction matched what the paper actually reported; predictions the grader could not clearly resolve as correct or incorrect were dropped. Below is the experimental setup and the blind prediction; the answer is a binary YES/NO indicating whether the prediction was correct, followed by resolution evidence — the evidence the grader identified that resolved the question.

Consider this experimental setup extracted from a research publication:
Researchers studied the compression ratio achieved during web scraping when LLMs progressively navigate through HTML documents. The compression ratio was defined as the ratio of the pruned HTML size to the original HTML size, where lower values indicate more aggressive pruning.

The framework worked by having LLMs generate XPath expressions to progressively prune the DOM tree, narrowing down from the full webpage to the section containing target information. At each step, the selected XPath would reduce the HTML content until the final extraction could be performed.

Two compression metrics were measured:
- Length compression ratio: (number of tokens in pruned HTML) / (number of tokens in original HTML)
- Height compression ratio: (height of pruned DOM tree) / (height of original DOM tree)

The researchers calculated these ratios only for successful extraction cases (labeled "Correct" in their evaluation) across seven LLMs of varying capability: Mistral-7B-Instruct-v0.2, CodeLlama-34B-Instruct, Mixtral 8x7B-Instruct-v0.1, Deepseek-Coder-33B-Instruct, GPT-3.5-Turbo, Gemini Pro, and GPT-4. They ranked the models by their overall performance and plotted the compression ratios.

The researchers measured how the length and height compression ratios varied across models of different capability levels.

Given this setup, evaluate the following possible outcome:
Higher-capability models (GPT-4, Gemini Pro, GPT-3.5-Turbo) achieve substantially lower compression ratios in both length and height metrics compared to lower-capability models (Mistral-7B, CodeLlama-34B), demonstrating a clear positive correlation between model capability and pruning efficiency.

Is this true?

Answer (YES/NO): NO